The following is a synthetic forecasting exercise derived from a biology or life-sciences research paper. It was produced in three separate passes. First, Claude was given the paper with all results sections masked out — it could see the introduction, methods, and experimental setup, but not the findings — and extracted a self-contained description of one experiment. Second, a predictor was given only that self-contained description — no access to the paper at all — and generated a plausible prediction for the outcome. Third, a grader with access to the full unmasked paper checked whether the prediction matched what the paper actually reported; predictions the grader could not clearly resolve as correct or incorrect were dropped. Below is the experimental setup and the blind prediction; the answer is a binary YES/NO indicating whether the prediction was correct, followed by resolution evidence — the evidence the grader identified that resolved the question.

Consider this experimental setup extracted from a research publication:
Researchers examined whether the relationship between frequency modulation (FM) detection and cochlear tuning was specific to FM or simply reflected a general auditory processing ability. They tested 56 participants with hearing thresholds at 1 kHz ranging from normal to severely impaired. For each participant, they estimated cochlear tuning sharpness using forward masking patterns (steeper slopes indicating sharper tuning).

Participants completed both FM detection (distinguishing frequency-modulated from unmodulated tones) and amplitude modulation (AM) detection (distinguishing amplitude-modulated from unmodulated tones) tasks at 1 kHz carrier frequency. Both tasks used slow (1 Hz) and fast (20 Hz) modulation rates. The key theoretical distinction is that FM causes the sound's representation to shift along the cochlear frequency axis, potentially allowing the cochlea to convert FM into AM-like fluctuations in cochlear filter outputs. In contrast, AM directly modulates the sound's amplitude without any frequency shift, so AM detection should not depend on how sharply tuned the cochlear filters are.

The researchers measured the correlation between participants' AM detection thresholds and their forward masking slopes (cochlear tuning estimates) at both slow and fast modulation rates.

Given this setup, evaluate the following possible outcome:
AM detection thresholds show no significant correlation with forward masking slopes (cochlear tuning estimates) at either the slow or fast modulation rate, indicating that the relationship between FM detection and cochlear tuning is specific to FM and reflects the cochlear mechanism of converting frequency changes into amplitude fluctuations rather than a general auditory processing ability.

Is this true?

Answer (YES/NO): YES